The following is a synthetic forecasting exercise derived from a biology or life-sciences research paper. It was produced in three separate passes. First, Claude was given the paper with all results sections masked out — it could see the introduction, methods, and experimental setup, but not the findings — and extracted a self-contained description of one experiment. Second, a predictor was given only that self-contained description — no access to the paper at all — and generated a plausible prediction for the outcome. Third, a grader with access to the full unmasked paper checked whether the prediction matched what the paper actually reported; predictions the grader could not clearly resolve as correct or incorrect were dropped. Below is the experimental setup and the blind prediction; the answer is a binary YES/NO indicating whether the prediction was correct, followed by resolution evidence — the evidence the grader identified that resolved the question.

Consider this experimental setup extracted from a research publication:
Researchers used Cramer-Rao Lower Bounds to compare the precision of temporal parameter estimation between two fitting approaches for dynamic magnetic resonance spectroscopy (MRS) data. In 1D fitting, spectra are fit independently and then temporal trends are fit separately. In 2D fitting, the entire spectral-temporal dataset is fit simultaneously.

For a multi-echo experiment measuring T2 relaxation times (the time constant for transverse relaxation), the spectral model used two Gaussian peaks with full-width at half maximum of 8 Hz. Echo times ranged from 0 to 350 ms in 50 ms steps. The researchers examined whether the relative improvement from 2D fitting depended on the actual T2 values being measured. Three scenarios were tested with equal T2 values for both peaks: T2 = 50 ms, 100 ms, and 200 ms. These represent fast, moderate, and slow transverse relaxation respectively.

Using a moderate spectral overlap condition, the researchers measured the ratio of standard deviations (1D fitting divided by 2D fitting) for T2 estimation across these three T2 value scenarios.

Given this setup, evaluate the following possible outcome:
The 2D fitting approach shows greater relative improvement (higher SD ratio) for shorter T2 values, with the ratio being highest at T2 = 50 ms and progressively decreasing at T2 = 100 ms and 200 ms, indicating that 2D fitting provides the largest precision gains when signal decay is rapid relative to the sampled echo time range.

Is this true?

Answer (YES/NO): NO